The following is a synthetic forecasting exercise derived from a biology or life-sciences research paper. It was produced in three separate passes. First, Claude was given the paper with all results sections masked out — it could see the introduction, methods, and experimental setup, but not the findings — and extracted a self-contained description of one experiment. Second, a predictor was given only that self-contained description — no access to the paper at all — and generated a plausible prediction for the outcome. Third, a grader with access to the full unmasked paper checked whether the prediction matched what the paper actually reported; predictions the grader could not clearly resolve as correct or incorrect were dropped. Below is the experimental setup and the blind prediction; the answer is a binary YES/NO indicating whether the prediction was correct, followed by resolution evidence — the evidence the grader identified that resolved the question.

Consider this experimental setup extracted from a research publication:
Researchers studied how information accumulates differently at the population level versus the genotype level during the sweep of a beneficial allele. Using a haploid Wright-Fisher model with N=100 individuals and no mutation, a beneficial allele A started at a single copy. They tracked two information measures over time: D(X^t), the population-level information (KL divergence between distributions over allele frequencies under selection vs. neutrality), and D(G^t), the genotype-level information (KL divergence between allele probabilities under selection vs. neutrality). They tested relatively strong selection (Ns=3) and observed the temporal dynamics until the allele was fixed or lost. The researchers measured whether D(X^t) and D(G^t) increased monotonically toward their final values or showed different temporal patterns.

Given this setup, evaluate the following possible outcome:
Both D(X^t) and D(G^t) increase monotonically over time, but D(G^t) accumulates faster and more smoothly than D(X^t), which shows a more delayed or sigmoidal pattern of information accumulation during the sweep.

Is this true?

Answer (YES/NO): NO